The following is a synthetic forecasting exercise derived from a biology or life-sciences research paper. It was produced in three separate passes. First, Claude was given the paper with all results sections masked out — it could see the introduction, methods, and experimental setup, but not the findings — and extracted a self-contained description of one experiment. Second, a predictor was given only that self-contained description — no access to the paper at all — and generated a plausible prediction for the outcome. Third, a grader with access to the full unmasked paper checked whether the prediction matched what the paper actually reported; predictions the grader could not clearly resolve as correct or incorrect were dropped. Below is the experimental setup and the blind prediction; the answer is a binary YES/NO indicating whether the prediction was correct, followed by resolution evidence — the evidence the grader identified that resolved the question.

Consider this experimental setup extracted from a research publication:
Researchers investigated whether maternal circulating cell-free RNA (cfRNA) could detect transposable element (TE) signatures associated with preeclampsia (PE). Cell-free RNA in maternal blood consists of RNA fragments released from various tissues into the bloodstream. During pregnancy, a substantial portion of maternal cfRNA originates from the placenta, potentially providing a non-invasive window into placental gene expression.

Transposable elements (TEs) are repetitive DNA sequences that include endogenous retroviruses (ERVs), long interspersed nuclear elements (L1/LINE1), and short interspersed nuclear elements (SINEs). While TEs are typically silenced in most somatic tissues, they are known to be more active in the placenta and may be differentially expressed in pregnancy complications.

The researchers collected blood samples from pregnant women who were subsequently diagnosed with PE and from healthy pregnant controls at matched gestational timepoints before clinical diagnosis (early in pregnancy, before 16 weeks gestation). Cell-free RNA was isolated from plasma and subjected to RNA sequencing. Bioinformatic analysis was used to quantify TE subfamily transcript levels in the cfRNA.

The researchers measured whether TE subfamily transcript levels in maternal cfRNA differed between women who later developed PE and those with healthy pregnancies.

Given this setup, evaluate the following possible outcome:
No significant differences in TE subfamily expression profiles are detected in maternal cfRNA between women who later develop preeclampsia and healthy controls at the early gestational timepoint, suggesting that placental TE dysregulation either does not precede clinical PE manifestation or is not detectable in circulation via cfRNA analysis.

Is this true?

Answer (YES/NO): NO